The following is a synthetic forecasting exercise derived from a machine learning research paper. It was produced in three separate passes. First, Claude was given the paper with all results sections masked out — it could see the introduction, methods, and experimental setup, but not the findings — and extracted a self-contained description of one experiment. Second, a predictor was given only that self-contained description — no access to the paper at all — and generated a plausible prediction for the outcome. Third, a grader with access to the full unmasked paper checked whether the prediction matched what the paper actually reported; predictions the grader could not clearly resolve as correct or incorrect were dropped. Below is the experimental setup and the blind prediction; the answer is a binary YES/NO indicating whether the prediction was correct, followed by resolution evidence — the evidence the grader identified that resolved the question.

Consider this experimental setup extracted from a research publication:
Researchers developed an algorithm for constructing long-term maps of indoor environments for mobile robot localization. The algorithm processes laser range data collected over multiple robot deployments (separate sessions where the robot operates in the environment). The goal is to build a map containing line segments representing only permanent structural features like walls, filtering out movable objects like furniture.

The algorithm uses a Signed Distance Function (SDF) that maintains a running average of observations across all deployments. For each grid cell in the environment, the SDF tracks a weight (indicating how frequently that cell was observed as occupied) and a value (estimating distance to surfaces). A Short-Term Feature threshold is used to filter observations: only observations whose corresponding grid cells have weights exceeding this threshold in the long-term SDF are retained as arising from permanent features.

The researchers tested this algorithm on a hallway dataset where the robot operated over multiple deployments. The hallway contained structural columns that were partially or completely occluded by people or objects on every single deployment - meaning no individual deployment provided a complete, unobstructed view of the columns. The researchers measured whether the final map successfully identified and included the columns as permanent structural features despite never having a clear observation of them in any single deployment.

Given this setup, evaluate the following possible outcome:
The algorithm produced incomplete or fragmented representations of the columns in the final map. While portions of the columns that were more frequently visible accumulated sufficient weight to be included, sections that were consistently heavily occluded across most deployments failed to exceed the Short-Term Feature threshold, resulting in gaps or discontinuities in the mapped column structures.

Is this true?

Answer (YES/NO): NO